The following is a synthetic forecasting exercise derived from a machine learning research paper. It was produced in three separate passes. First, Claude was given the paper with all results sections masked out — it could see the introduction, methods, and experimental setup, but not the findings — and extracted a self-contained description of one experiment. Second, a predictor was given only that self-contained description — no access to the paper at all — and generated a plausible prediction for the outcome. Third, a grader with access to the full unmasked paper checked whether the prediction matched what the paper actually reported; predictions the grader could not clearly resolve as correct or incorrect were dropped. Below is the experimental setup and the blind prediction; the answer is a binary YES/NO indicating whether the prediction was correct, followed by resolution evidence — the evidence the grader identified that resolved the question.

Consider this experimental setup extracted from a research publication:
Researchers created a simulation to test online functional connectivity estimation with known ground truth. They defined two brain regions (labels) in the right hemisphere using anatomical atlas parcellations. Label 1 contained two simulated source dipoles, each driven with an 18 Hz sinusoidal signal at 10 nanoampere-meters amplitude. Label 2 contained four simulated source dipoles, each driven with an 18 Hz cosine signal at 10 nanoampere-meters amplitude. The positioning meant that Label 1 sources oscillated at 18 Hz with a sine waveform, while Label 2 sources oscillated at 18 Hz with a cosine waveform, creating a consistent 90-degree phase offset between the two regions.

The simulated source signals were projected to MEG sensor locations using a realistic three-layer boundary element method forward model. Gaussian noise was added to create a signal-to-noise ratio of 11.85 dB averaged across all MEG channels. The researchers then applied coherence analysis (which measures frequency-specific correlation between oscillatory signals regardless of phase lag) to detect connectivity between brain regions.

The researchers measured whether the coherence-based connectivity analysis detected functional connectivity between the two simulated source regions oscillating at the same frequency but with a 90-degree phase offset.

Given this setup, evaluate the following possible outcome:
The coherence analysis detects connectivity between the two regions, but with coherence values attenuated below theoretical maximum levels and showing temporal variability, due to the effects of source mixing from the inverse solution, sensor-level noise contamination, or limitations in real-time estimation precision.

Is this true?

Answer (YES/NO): NO